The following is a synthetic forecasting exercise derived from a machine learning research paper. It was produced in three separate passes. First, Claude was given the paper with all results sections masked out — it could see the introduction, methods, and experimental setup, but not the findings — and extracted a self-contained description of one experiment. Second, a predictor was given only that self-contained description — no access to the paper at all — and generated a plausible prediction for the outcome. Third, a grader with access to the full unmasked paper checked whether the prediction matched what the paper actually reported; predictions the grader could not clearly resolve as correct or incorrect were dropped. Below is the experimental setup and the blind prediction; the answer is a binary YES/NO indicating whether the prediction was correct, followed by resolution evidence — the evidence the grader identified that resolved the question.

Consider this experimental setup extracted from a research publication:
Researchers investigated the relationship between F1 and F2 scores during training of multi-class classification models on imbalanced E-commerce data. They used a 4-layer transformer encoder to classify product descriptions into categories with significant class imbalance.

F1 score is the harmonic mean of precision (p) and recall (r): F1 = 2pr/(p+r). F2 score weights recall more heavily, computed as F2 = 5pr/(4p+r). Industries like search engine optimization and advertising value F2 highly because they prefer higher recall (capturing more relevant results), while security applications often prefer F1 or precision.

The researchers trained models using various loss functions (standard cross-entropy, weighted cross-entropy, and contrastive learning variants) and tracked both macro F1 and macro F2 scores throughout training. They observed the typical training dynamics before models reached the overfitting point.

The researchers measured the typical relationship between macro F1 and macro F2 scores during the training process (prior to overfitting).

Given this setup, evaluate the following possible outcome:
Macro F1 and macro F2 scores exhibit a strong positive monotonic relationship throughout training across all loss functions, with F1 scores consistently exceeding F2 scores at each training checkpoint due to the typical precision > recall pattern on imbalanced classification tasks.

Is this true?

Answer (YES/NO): NO